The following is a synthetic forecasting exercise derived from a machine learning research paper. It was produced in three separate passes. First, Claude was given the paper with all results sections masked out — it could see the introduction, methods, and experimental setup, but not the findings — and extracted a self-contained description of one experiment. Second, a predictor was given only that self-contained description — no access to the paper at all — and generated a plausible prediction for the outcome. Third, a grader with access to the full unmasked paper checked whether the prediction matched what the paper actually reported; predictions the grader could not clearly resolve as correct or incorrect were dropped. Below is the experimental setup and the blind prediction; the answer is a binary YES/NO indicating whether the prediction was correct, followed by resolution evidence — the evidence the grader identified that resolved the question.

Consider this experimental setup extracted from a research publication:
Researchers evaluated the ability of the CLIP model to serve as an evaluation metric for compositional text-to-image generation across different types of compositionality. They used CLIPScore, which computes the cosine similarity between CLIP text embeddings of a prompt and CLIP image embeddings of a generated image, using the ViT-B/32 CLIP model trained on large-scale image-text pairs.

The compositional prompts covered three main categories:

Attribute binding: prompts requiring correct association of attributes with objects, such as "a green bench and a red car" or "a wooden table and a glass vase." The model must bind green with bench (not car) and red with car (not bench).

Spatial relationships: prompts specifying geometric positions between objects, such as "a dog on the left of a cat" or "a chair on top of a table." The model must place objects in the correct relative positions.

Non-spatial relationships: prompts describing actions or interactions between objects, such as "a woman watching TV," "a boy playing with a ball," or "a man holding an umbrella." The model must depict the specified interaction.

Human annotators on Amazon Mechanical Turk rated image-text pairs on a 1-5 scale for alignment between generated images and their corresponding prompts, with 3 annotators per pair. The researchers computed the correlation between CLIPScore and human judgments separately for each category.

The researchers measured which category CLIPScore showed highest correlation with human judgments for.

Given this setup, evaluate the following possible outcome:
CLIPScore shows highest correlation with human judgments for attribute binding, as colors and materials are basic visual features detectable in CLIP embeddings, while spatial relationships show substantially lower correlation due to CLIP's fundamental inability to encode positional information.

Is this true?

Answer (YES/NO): NO